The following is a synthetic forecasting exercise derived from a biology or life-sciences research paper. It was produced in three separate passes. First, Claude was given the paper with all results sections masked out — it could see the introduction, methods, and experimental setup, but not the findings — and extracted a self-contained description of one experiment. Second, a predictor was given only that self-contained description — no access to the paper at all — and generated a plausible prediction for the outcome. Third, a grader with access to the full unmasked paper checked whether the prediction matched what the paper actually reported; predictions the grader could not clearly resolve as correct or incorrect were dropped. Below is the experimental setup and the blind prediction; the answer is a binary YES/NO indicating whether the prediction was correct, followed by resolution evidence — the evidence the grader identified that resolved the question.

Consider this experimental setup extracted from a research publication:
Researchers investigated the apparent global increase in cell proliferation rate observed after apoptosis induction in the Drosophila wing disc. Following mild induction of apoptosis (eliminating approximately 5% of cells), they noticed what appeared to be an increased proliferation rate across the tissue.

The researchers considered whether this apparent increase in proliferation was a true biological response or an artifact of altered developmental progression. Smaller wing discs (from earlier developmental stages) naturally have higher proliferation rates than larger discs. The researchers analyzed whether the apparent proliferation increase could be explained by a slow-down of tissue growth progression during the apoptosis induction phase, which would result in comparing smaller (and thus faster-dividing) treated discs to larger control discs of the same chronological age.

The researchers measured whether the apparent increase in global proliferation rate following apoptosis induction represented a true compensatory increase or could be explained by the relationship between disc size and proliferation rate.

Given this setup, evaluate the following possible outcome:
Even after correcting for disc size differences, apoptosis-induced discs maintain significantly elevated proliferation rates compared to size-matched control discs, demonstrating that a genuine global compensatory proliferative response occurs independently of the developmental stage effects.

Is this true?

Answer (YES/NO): NO